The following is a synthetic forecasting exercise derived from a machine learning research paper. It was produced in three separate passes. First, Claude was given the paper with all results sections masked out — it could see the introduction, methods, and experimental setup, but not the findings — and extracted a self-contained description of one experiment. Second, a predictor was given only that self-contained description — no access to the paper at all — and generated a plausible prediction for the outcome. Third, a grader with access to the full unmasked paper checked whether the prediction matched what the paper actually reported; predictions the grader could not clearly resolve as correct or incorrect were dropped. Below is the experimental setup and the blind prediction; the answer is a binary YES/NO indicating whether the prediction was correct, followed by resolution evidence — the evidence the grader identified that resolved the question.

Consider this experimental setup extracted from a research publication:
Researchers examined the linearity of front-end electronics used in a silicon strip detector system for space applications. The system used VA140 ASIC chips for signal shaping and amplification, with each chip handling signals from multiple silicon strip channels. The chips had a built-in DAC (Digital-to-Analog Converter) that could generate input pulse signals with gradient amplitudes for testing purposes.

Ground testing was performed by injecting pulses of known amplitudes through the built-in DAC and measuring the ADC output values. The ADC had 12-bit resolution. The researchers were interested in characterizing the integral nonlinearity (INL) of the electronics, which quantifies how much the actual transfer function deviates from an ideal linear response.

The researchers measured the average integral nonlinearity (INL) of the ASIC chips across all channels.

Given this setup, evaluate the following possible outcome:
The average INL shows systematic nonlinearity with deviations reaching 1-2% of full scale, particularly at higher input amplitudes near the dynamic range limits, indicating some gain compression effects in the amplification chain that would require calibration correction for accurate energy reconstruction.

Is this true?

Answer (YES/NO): NO